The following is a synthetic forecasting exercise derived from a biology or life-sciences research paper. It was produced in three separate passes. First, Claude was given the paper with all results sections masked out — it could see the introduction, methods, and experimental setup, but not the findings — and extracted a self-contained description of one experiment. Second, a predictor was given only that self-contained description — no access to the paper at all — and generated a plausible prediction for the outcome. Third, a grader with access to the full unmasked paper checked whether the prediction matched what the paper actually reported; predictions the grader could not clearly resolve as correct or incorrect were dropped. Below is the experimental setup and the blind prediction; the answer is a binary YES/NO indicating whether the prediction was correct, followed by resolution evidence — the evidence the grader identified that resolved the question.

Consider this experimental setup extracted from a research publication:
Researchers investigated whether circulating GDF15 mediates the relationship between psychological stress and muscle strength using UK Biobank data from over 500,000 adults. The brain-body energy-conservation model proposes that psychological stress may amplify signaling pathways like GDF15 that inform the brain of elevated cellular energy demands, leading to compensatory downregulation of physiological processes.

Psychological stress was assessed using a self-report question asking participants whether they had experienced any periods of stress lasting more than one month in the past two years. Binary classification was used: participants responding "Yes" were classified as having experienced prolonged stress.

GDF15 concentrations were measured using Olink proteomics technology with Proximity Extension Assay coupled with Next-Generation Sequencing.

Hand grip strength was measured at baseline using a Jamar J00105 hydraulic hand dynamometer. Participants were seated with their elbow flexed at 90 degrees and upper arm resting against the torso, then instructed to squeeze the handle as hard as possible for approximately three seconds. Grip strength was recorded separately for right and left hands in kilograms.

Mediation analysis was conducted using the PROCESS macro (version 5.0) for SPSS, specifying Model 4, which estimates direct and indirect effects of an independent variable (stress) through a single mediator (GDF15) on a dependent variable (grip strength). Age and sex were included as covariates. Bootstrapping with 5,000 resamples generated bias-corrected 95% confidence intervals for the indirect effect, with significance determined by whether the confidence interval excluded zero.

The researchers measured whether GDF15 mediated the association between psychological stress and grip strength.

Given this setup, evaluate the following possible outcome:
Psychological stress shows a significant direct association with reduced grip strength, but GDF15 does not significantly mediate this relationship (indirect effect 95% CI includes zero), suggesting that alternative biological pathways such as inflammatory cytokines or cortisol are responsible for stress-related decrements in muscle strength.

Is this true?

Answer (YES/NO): NO